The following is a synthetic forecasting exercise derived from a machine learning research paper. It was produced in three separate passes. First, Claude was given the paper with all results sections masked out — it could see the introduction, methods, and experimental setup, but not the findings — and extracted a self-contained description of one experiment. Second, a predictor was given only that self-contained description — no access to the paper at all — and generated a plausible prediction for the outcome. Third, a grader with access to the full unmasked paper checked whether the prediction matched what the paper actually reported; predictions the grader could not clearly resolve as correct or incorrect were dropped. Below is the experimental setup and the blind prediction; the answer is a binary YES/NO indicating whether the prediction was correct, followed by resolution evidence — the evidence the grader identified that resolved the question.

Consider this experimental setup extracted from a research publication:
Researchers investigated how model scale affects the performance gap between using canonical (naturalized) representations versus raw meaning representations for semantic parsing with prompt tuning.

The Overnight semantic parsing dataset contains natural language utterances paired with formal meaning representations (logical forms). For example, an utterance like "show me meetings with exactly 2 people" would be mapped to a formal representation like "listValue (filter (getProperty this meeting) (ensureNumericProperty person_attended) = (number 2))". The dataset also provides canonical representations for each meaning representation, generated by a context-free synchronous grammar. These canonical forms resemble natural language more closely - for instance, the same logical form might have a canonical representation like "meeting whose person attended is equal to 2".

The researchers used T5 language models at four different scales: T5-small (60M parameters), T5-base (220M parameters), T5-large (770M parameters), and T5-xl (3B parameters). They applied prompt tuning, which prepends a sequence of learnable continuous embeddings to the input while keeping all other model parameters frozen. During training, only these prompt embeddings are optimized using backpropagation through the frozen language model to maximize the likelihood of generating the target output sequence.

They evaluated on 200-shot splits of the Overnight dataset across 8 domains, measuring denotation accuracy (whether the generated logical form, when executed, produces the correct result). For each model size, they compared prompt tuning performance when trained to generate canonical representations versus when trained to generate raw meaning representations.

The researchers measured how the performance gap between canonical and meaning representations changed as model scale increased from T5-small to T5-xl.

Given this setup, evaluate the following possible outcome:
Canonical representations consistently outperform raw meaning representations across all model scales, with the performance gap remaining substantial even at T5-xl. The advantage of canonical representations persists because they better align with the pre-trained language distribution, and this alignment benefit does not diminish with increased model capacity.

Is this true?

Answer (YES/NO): NO